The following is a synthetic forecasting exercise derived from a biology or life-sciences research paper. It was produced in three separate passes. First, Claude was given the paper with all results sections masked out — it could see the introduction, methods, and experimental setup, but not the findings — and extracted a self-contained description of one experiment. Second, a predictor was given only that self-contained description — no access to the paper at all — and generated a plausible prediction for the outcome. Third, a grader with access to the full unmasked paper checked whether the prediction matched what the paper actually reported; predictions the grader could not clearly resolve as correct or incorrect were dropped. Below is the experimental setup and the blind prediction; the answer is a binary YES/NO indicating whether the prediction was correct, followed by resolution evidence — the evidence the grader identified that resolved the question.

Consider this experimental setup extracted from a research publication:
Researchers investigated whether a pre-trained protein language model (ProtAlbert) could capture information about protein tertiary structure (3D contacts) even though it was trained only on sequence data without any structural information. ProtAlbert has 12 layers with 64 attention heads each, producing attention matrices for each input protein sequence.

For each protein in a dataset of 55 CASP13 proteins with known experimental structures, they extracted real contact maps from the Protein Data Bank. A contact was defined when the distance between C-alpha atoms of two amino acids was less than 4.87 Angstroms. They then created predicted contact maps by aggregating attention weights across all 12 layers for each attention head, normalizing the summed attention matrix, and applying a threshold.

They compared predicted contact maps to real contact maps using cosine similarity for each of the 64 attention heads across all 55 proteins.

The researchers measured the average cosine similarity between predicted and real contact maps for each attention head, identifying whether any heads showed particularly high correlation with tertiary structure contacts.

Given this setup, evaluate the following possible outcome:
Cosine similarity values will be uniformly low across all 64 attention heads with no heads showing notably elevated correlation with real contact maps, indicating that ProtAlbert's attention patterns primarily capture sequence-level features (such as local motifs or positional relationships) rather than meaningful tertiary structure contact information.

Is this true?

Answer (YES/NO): NO